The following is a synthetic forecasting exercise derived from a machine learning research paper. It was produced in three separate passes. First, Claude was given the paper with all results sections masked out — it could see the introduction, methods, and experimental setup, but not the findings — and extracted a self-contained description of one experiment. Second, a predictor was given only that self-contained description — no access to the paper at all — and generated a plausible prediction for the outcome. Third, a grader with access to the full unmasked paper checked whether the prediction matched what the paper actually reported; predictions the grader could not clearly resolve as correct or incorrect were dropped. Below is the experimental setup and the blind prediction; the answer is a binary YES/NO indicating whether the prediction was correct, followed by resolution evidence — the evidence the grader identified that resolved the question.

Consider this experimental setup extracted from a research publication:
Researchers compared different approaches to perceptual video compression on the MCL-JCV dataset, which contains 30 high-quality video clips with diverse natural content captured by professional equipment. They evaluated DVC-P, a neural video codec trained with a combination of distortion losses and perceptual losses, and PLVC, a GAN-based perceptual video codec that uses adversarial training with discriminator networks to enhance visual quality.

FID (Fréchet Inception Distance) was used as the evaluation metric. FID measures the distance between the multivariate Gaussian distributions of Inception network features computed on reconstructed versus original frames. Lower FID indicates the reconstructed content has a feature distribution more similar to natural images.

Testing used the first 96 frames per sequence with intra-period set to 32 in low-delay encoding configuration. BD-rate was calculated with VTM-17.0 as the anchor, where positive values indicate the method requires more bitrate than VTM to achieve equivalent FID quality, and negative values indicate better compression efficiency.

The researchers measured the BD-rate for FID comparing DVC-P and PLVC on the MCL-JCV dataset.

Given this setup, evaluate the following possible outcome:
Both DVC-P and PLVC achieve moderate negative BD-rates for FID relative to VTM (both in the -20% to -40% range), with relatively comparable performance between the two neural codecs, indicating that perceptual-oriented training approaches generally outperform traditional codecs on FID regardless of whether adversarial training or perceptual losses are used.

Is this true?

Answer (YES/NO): NO